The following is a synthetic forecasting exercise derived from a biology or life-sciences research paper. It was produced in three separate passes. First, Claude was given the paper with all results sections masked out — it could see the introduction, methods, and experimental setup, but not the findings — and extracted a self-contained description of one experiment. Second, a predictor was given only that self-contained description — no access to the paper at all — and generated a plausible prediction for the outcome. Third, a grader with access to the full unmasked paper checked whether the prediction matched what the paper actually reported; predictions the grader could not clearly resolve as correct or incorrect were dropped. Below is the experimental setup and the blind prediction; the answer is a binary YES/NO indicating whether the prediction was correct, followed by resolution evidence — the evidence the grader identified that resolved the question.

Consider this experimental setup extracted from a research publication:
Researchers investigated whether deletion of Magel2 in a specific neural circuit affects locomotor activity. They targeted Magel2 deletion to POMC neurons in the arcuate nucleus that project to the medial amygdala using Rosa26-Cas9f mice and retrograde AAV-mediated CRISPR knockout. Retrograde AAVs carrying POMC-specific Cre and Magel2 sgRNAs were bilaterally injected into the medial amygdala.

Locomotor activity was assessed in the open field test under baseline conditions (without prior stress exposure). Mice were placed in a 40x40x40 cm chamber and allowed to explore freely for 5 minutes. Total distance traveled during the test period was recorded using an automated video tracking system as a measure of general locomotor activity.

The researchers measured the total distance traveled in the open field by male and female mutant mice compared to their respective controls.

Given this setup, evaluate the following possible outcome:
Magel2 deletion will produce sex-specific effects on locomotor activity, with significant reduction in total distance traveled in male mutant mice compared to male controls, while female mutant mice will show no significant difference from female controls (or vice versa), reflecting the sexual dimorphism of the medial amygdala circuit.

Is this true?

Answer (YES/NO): NO